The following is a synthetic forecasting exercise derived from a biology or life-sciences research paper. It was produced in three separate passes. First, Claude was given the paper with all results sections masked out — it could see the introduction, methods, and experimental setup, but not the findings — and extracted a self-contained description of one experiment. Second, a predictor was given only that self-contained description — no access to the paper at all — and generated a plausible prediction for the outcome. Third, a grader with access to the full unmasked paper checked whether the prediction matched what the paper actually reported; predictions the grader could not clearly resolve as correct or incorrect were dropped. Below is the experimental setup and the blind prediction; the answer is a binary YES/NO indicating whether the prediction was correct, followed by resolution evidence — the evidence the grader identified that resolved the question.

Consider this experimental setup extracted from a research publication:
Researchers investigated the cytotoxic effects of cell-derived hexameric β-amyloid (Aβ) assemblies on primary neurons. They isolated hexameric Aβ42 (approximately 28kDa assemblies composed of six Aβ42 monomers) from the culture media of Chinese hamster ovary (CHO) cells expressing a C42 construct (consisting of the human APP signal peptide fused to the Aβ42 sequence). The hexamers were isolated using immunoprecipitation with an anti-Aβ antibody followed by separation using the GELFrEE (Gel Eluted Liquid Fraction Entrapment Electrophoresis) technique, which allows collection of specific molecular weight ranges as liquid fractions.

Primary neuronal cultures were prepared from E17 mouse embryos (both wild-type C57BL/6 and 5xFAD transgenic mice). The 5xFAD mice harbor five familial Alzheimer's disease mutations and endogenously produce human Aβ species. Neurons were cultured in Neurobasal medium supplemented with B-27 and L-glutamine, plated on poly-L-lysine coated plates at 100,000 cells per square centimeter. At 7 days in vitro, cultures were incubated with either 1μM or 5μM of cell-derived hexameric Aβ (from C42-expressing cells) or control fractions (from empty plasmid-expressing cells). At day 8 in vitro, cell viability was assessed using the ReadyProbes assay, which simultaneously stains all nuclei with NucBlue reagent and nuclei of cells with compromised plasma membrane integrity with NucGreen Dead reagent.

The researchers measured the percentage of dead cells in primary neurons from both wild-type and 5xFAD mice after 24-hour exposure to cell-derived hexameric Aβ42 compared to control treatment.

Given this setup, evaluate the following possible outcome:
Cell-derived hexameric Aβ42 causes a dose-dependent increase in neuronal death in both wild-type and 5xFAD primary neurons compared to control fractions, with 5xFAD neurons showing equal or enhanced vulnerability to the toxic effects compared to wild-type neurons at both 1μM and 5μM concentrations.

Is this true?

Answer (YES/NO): NO